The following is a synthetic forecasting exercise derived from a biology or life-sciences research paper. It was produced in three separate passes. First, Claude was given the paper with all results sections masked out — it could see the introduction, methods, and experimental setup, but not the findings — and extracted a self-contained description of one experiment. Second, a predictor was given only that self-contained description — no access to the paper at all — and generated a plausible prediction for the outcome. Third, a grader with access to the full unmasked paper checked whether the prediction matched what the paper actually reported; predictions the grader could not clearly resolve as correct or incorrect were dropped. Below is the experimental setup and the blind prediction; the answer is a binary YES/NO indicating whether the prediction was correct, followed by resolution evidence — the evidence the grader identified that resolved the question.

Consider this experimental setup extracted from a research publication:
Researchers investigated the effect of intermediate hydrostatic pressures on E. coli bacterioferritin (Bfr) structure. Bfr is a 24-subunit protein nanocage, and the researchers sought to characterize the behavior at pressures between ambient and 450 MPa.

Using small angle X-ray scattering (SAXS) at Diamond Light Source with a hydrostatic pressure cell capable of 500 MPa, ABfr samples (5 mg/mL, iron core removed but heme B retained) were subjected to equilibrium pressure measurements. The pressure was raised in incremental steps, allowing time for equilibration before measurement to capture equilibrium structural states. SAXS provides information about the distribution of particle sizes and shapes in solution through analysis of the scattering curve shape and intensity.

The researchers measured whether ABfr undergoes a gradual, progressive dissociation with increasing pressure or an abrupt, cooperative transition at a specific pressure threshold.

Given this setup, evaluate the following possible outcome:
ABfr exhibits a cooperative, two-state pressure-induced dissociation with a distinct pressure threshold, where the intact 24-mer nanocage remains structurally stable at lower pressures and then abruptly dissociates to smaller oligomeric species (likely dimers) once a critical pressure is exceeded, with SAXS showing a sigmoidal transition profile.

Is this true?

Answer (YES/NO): NO